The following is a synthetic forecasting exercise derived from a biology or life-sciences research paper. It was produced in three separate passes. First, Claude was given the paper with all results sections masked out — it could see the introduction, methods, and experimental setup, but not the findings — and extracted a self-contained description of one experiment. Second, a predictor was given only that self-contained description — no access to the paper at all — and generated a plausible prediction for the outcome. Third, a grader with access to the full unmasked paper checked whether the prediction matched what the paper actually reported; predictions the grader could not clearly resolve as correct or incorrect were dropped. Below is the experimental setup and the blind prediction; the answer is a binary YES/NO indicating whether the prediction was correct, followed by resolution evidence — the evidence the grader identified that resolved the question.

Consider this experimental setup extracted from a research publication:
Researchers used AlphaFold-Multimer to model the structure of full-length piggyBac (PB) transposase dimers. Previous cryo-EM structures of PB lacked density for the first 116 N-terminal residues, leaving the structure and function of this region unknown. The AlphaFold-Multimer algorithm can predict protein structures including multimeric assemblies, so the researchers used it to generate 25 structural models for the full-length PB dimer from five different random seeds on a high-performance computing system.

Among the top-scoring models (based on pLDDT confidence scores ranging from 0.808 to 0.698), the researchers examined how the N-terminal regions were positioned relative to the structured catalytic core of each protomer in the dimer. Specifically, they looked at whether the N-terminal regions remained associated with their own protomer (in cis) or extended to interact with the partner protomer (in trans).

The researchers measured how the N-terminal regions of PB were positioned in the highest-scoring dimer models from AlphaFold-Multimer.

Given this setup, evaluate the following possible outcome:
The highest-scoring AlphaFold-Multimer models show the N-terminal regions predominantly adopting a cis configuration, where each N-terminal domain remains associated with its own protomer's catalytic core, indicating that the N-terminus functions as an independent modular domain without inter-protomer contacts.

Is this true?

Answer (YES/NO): NO